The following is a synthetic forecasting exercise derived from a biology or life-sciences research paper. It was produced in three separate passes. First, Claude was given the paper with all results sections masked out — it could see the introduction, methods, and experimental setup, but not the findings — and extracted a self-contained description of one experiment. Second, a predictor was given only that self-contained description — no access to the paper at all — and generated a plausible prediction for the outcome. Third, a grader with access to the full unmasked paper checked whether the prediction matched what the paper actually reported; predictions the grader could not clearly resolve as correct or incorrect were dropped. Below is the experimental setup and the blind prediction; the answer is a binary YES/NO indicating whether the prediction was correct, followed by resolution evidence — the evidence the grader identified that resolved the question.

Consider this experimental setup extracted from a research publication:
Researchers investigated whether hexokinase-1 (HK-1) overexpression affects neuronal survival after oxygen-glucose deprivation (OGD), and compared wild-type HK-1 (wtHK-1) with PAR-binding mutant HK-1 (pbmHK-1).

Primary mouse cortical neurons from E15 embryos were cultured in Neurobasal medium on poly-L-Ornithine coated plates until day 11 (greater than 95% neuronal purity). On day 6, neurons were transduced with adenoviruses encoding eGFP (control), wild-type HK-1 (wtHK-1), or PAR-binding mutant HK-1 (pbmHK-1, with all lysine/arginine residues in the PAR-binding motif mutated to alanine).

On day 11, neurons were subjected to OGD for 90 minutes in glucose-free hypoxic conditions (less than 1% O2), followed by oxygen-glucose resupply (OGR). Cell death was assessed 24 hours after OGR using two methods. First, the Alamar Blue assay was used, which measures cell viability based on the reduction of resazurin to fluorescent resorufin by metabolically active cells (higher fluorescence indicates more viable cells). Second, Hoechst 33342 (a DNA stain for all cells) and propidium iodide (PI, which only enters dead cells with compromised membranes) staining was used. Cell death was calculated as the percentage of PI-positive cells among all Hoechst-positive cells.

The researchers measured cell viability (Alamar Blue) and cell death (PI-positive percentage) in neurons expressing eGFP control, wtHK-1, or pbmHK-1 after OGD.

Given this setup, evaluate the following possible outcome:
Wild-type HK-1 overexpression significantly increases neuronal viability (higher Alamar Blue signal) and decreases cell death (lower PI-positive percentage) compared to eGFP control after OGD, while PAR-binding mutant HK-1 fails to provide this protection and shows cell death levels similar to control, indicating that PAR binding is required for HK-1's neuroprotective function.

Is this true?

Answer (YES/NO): NO